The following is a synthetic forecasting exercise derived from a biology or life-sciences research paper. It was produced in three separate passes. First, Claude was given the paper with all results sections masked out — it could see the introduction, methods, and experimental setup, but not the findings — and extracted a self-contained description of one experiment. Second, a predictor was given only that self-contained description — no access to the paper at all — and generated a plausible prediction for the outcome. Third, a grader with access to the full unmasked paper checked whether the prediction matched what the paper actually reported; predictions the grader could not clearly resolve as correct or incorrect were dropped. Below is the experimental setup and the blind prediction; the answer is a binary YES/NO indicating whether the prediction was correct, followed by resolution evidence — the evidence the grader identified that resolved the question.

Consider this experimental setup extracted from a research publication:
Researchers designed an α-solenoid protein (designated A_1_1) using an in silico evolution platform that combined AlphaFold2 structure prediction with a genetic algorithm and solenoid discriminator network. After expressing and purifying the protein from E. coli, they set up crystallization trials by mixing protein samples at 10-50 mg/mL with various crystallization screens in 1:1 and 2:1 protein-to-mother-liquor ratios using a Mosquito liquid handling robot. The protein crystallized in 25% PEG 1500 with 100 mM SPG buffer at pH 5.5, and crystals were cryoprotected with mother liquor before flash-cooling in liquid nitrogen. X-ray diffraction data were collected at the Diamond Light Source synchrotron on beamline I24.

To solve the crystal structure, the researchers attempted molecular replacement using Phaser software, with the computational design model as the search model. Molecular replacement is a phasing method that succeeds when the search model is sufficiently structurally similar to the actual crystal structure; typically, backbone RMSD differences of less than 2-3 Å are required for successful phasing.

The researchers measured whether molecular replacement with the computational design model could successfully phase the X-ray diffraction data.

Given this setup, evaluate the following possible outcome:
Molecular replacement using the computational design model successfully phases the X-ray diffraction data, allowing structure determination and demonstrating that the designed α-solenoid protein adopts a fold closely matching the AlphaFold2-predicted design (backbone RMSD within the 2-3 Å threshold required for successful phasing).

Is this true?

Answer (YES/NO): YES